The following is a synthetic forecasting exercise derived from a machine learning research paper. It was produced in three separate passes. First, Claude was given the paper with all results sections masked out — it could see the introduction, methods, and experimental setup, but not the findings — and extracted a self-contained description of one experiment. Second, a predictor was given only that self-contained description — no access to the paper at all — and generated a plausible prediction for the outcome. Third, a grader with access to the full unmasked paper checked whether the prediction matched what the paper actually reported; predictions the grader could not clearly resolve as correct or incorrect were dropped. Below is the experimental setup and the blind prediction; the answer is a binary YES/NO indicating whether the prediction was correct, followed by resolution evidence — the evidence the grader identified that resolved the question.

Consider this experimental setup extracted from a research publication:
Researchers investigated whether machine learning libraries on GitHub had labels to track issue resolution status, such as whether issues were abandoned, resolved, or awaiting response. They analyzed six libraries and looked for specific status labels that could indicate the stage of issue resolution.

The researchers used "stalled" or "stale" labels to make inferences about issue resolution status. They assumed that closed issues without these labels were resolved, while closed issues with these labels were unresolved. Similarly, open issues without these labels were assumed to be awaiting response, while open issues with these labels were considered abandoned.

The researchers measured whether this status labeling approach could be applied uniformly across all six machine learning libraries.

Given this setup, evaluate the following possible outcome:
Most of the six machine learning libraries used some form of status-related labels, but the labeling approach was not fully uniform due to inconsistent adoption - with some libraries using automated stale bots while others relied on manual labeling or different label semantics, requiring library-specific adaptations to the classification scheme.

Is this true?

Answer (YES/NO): NO